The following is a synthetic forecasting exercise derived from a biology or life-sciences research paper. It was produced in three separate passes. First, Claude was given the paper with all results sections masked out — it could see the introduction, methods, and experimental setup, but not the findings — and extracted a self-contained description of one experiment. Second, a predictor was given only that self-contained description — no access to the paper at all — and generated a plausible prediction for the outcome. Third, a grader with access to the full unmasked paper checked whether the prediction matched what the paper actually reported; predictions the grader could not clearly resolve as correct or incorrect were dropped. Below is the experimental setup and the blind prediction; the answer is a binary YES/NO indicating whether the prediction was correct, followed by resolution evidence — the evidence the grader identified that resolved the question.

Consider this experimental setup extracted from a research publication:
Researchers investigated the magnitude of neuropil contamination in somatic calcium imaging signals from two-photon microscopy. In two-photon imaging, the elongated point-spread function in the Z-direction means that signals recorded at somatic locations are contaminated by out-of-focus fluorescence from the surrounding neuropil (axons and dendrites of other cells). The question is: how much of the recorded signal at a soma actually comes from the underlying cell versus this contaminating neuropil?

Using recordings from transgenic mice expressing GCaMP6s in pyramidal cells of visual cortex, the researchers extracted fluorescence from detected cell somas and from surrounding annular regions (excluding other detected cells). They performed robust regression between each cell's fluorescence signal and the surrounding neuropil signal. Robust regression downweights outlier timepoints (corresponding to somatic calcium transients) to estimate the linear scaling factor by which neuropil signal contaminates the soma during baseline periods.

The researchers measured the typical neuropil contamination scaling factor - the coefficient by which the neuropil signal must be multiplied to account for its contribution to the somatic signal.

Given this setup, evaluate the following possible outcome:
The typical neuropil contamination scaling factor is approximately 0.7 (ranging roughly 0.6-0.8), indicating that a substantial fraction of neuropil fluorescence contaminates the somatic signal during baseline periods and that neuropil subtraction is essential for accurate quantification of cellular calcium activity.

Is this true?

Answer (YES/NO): NO